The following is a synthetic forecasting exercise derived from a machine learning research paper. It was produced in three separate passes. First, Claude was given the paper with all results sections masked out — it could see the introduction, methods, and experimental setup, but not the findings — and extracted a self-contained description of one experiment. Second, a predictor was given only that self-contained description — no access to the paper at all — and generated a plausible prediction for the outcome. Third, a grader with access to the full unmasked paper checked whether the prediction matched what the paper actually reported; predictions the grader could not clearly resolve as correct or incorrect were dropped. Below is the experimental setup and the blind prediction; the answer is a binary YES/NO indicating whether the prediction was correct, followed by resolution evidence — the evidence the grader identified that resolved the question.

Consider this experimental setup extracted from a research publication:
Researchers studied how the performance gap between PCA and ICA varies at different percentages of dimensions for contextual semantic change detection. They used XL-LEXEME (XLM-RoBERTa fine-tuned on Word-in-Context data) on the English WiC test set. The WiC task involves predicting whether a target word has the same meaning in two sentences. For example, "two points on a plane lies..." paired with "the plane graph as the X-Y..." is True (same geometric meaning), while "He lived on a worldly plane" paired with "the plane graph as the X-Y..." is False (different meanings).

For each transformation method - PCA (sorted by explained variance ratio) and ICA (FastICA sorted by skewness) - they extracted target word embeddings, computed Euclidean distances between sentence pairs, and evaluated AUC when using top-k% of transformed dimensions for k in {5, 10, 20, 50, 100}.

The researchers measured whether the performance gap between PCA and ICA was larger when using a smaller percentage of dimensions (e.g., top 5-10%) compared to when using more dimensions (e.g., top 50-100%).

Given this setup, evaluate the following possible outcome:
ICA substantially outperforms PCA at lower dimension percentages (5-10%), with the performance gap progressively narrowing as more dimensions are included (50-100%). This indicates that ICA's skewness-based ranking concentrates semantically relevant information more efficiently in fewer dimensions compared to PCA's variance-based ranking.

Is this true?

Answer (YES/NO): NO